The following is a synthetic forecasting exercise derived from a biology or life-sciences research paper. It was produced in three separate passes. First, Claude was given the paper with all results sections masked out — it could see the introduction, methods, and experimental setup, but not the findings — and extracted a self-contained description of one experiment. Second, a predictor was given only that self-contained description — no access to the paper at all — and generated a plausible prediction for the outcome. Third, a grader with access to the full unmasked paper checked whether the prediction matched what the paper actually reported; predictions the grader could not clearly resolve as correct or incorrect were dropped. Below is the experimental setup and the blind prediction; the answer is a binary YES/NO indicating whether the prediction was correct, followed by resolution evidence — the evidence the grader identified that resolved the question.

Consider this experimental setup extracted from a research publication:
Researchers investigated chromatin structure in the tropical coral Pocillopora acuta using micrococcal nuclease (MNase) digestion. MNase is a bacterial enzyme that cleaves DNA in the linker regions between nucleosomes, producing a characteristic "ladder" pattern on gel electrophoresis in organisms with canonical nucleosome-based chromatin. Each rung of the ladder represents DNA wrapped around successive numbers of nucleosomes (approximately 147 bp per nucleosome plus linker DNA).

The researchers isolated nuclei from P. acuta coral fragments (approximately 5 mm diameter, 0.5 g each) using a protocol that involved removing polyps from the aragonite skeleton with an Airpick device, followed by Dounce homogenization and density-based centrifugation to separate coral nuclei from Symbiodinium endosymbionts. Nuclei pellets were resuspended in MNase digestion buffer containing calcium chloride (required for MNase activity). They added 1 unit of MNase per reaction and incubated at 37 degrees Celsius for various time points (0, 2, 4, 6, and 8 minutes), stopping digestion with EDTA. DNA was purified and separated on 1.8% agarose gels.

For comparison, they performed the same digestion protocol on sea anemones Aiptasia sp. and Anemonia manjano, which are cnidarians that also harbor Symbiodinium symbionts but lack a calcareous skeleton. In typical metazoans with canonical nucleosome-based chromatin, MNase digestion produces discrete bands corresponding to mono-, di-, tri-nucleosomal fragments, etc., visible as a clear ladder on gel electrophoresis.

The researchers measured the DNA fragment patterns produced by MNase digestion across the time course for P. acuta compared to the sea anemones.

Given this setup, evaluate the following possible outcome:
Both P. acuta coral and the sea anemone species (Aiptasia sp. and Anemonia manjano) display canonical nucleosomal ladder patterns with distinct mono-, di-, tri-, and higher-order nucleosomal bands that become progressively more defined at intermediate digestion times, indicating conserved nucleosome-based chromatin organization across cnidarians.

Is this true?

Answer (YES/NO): NO